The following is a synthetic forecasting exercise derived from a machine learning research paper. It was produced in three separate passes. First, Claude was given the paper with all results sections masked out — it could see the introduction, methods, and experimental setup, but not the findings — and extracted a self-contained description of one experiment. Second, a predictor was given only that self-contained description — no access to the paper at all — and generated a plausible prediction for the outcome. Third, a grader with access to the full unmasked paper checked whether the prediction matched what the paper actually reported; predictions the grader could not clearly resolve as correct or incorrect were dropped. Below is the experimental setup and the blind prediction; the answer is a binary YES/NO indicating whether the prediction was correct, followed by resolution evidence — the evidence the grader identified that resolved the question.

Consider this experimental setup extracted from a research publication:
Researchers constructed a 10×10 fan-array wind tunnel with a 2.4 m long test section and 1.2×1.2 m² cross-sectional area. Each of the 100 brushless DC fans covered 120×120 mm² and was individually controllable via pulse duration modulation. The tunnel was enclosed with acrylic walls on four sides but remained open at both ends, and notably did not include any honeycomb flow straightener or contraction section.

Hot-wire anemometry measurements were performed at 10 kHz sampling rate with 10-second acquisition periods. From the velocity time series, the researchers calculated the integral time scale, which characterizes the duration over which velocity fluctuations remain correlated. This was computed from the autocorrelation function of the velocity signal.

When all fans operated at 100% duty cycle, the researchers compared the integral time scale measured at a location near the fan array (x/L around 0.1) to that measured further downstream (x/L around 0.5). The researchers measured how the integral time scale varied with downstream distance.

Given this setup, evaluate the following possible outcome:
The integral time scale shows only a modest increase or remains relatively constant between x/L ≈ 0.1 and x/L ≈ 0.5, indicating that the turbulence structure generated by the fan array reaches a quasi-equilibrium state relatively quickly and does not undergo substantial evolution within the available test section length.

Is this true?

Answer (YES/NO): YES